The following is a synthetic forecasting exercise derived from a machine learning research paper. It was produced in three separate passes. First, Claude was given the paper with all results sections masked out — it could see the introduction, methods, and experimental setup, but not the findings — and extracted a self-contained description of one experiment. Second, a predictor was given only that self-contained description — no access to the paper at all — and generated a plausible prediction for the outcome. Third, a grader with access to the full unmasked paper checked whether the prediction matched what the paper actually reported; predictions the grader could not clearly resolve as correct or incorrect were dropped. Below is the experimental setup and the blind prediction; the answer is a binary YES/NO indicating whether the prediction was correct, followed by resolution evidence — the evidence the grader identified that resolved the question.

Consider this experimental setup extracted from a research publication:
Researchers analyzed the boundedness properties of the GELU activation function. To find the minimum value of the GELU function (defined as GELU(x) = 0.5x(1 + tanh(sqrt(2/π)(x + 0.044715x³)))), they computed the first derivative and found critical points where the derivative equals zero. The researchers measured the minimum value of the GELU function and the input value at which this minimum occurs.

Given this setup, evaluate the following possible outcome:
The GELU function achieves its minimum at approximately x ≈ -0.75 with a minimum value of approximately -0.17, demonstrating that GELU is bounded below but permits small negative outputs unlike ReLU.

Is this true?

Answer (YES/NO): YES